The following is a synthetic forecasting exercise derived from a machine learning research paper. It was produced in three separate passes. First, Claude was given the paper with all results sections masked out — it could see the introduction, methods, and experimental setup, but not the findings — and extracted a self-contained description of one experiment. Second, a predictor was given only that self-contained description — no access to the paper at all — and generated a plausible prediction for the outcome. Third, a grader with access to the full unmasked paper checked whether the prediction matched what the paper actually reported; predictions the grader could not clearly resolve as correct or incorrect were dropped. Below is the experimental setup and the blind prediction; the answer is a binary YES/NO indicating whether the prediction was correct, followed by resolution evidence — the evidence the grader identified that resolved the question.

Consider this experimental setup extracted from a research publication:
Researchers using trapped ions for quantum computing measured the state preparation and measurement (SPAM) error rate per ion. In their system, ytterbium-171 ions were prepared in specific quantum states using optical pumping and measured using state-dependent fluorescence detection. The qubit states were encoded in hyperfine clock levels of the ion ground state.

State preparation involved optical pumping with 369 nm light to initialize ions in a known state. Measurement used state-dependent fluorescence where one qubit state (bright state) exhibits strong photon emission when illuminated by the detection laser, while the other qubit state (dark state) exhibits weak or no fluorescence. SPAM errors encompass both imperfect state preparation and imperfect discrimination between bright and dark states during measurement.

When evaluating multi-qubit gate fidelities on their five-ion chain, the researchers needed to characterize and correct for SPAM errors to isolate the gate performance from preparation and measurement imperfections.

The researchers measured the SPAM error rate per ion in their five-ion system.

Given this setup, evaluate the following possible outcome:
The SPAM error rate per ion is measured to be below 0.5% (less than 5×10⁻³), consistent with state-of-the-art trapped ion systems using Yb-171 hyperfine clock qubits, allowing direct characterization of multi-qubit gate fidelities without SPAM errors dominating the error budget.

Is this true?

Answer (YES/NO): NO